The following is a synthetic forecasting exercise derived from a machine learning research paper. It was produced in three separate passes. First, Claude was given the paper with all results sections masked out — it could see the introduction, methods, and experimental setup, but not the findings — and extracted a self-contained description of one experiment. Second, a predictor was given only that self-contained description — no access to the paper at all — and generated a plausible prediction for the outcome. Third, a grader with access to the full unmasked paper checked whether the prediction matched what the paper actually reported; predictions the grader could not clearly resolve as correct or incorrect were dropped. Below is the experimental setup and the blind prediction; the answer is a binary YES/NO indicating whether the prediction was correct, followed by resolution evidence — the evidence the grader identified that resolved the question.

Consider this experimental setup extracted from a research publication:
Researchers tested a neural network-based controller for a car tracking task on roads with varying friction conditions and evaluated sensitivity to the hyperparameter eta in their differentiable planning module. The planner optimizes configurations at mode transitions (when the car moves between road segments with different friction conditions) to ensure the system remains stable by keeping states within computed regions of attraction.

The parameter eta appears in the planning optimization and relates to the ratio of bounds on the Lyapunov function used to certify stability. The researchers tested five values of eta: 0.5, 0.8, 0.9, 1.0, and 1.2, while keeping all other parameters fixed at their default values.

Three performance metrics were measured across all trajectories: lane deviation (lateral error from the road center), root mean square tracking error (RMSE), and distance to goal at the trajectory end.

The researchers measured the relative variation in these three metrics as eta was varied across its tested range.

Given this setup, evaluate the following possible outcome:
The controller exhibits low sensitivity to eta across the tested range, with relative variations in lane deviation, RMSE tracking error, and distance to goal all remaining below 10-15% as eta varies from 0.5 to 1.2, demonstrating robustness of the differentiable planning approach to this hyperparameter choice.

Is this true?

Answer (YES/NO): NO